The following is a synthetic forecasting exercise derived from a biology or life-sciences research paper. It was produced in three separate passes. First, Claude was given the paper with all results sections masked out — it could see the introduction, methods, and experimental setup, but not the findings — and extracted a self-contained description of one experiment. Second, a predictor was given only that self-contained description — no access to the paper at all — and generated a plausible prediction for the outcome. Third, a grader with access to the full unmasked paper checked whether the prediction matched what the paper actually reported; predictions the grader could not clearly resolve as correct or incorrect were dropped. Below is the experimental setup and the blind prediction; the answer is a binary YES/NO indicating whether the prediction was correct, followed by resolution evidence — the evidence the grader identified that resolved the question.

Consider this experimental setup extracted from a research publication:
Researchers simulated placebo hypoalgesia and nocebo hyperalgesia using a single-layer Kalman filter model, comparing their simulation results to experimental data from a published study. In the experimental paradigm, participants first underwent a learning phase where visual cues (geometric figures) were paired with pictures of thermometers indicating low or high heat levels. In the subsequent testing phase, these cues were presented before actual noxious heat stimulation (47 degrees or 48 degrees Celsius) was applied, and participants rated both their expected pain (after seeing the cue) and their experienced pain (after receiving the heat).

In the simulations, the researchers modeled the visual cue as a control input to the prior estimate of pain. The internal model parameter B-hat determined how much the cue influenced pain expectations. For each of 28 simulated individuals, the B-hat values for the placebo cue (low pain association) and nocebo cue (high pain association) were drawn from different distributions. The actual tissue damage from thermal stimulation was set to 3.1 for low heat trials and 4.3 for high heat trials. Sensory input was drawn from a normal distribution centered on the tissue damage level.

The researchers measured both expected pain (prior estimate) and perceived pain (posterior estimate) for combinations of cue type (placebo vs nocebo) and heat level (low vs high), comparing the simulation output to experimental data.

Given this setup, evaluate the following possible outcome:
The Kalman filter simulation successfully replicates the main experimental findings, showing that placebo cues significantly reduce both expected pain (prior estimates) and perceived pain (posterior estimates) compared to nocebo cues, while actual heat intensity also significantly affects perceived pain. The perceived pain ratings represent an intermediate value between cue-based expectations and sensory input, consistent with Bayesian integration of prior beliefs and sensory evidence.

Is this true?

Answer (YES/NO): YES